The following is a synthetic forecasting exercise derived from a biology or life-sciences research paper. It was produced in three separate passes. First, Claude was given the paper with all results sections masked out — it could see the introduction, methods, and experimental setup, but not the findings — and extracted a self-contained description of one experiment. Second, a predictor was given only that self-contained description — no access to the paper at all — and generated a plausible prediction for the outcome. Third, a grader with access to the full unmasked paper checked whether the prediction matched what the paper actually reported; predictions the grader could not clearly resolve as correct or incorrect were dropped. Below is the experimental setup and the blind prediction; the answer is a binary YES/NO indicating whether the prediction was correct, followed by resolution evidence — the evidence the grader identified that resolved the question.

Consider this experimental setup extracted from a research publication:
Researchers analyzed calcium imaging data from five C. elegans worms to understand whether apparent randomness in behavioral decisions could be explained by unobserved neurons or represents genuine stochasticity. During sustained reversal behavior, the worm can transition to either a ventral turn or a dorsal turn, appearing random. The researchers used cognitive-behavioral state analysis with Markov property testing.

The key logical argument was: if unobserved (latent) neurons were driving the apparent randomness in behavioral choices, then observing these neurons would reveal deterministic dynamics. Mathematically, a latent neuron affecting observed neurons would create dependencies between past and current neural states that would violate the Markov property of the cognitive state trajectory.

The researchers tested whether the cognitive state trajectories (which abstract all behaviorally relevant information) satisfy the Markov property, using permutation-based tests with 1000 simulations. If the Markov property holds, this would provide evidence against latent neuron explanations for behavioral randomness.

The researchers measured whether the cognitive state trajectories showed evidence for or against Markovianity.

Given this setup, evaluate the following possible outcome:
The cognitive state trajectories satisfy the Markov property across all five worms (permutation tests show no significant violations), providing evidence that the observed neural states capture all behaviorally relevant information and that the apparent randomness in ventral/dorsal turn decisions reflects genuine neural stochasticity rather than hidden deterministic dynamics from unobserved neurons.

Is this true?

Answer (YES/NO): YES